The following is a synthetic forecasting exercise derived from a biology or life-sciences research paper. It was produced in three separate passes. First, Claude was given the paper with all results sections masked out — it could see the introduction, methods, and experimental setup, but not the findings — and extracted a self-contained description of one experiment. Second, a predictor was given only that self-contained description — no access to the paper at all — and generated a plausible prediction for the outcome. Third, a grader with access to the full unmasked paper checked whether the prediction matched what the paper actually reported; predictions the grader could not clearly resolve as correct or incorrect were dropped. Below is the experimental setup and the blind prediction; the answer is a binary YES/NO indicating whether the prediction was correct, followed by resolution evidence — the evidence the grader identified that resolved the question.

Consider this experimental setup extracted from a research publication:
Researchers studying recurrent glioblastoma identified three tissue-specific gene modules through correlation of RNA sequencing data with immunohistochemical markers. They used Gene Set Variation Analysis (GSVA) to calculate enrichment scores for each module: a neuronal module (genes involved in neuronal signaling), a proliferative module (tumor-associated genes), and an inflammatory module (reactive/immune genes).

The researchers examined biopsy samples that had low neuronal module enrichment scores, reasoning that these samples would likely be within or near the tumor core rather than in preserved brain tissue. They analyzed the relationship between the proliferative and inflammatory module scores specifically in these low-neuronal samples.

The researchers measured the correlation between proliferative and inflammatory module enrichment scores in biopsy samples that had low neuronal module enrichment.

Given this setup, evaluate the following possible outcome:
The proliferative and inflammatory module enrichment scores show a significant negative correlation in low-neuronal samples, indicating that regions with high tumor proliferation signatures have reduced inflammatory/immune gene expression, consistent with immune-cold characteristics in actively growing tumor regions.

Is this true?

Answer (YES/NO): YES